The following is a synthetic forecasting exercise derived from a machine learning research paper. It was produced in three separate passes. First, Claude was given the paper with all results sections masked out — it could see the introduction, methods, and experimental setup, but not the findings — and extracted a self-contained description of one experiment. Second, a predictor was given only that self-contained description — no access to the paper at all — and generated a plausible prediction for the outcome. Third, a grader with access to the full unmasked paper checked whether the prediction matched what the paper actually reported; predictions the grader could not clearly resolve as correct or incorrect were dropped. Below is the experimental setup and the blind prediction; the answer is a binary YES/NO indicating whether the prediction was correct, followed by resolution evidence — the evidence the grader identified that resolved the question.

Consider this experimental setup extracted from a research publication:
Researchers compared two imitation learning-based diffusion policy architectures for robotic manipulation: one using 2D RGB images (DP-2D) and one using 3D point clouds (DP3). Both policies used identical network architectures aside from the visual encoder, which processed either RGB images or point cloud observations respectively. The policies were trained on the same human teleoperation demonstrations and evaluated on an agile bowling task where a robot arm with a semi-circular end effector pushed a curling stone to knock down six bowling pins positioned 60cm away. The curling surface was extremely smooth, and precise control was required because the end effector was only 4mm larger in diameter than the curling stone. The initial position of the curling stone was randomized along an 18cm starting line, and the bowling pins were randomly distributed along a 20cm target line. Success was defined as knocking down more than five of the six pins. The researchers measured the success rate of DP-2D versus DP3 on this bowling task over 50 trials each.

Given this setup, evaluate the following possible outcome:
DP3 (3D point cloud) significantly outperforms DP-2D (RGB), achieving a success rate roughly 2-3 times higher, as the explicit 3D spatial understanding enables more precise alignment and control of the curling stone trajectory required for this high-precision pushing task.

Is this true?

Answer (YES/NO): NO